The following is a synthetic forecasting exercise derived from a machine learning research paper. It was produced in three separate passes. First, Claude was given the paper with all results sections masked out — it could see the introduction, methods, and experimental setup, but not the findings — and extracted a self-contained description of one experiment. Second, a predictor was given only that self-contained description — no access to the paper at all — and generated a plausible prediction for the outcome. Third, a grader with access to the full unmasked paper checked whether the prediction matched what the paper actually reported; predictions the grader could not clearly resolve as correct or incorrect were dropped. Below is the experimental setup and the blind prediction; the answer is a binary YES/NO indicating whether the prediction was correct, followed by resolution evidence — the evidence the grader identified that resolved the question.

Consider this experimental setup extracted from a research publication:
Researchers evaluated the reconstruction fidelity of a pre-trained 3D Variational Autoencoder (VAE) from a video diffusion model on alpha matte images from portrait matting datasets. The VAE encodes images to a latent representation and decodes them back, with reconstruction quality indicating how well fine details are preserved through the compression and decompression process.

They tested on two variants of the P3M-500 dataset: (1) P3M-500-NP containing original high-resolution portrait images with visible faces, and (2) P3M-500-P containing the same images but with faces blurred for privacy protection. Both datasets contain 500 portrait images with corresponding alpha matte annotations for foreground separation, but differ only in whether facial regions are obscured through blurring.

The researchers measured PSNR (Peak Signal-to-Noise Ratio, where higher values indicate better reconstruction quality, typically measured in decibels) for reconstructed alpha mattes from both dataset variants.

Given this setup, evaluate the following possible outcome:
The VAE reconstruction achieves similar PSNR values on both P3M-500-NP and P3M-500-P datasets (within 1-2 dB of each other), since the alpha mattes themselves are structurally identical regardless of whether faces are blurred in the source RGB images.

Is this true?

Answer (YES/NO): YES